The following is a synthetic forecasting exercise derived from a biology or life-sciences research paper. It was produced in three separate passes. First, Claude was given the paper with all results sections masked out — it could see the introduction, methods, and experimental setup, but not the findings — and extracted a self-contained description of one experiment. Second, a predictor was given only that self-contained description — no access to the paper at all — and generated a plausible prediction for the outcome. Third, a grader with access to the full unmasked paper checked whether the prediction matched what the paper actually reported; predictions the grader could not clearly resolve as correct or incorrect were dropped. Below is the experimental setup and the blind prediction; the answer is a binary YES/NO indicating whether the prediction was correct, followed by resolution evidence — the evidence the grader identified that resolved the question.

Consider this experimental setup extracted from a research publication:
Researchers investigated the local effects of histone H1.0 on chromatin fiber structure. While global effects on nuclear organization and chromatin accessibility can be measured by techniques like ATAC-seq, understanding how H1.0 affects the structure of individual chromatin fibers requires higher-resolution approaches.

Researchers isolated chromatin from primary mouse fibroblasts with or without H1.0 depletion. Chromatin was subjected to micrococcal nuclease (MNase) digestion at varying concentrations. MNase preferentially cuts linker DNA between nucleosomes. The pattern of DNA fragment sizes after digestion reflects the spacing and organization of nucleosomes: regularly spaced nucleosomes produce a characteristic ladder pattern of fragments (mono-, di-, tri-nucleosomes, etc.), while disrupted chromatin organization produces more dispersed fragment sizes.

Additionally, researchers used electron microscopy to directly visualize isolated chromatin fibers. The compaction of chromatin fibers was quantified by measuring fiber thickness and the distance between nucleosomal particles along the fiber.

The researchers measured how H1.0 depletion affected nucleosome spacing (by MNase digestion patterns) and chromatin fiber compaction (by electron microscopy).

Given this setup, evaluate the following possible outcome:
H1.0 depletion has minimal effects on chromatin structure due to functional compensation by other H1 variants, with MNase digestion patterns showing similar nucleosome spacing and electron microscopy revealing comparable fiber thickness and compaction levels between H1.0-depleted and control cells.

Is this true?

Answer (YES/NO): NO